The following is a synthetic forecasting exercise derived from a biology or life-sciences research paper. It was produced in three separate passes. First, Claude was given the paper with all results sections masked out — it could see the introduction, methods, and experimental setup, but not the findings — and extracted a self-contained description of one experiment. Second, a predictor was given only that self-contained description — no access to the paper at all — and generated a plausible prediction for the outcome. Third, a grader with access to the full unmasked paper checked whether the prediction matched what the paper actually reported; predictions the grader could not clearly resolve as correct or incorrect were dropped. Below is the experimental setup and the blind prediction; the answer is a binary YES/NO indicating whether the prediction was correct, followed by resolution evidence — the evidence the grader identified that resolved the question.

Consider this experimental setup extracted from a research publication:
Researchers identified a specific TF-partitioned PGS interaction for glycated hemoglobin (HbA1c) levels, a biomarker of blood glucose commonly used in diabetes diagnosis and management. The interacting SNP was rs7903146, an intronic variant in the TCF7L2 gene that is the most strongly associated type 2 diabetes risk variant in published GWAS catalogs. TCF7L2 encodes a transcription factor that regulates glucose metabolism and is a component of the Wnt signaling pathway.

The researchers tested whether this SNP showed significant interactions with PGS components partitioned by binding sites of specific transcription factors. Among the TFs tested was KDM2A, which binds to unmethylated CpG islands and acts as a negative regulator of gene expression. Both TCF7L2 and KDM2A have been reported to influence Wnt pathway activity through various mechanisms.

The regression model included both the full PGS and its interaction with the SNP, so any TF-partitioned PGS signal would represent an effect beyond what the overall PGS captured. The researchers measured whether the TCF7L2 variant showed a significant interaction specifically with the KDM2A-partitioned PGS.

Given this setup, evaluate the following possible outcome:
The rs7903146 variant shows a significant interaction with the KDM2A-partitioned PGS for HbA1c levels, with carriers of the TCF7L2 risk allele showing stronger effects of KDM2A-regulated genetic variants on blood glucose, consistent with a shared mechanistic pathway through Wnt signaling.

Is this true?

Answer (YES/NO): NO